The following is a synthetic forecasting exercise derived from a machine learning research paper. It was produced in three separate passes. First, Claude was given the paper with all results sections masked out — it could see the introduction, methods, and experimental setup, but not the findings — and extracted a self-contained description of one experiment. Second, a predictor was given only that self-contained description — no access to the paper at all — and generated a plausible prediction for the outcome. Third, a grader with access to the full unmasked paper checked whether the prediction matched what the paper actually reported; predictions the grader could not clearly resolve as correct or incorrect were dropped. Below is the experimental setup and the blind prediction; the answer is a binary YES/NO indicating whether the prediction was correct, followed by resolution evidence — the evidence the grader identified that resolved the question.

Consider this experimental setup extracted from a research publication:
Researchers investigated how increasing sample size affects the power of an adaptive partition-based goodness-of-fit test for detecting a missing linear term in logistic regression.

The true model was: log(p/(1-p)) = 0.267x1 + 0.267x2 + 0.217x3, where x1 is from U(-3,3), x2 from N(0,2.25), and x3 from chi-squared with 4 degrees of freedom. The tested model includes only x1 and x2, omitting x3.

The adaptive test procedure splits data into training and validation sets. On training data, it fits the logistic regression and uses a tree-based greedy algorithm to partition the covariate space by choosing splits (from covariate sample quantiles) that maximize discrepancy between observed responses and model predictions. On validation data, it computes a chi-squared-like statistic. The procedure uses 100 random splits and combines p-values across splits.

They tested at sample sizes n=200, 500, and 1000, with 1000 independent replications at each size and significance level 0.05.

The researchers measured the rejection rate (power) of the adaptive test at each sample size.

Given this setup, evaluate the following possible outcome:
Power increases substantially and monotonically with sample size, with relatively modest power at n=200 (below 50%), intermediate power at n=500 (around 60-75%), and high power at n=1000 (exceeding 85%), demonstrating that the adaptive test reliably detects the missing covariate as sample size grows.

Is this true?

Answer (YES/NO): YES